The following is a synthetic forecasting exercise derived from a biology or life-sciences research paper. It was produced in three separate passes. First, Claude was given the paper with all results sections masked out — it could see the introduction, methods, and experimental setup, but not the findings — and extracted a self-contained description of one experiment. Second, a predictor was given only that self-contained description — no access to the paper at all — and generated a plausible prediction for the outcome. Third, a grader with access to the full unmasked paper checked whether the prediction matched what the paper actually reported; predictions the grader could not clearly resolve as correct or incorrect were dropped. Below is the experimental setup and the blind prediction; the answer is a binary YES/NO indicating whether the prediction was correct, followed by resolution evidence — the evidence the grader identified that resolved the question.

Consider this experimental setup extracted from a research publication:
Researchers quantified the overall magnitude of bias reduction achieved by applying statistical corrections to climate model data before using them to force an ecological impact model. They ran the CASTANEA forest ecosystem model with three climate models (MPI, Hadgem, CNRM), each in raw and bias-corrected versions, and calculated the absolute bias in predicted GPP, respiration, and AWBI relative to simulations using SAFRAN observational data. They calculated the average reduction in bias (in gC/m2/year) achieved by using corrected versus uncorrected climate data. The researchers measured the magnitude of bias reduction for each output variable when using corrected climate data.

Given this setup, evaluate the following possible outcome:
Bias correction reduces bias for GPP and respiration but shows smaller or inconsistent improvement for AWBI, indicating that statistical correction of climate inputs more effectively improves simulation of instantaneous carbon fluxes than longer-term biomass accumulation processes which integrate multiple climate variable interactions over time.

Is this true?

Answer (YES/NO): NO